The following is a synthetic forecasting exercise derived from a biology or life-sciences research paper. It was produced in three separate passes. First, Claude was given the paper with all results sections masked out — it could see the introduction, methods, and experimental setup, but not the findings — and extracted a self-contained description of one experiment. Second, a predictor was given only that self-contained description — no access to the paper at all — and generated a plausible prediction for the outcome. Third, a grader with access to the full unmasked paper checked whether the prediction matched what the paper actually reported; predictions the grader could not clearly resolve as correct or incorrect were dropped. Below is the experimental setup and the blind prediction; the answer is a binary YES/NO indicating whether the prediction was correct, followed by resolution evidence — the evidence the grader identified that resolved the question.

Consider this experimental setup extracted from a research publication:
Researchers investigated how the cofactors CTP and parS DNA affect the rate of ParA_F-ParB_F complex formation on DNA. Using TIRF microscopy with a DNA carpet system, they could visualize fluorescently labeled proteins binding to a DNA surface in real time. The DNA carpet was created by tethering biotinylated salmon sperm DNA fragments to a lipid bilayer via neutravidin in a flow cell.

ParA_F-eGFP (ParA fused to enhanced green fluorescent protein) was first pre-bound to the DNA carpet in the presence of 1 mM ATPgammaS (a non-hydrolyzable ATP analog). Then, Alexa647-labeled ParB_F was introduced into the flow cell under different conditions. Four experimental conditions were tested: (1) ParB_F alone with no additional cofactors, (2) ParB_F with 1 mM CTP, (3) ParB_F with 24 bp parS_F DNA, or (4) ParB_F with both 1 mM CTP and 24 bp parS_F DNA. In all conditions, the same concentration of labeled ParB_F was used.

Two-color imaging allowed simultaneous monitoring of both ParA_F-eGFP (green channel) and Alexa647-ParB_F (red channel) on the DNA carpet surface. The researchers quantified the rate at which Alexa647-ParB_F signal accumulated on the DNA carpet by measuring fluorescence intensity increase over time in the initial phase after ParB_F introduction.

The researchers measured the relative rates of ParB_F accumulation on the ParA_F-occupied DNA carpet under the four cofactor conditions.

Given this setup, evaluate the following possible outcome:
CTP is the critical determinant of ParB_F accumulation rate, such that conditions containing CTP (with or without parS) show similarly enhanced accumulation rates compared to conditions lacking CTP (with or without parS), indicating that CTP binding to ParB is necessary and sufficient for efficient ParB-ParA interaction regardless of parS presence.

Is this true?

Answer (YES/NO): NO